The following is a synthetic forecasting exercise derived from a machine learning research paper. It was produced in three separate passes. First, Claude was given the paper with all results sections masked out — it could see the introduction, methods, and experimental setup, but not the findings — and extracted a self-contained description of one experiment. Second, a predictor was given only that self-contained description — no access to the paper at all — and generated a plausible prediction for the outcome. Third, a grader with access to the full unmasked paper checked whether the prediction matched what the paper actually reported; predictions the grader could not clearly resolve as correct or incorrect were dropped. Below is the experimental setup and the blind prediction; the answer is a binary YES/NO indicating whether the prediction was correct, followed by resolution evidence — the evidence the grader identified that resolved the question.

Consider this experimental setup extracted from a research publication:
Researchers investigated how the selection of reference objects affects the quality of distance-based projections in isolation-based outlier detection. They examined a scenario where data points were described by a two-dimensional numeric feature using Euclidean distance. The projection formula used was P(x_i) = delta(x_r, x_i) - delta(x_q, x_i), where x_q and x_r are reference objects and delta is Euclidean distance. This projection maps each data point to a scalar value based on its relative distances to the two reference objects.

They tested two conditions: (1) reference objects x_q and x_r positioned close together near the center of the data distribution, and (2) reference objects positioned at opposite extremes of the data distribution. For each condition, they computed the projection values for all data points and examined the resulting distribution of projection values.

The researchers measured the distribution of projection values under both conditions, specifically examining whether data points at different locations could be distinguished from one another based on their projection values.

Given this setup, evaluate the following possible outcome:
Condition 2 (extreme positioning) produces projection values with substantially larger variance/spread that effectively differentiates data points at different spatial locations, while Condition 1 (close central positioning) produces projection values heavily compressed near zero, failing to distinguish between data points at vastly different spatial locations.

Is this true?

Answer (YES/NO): NO